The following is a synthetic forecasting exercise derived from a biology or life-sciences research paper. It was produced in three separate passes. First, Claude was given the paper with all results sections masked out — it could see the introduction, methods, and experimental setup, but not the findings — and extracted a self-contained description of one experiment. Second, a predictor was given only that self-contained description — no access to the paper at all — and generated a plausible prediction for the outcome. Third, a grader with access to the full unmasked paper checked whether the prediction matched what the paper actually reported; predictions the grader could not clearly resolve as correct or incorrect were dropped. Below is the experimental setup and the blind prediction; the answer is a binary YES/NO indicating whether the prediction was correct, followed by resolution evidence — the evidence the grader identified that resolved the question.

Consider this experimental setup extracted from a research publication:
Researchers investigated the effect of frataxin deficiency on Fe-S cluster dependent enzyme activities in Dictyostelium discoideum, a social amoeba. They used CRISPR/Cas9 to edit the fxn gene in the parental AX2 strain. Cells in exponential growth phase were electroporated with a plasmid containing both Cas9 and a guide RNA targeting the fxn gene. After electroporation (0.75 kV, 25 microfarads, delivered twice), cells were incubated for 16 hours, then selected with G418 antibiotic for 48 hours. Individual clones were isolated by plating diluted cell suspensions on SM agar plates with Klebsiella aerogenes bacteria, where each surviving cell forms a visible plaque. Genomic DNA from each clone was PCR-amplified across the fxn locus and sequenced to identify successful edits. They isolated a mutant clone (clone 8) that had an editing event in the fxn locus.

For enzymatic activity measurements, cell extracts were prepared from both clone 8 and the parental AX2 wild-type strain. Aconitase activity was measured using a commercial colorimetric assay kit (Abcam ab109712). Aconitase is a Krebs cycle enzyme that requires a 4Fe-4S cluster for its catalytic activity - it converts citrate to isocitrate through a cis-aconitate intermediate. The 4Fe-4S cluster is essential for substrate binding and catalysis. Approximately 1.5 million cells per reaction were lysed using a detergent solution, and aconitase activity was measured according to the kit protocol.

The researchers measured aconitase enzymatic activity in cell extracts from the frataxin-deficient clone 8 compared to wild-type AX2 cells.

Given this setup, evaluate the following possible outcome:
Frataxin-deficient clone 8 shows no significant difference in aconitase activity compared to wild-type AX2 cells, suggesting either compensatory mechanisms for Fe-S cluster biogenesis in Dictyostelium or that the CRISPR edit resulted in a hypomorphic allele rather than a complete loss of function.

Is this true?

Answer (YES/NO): NO